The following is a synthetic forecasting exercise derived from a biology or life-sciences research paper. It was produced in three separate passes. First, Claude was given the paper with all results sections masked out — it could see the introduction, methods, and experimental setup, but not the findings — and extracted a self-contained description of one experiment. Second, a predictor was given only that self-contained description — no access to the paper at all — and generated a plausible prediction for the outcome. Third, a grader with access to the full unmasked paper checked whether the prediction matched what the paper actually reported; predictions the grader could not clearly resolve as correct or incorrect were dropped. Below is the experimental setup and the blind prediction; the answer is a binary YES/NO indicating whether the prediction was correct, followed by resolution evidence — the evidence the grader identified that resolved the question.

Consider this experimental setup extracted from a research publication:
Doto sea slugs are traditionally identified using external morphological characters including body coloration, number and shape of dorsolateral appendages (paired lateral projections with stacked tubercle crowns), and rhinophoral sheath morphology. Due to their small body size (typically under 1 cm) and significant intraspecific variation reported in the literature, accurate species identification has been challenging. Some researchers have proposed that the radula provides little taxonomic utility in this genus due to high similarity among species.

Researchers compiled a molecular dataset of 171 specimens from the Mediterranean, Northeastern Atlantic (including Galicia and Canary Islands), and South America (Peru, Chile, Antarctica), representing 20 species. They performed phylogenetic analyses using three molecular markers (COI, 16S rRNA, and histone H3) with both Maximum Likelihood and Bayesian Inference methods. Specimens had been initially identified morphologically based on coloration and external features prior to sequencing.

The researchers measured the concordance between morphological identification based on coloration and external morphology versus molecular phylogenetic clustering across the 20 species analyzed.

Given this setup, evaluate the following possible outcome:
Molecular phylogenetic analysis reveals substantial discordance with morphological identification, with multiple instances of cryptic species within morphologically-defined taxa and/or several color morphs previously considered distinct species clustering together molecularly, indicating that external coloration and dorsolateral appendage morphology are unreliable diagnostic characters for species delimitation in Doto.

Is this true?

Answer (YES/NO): YES